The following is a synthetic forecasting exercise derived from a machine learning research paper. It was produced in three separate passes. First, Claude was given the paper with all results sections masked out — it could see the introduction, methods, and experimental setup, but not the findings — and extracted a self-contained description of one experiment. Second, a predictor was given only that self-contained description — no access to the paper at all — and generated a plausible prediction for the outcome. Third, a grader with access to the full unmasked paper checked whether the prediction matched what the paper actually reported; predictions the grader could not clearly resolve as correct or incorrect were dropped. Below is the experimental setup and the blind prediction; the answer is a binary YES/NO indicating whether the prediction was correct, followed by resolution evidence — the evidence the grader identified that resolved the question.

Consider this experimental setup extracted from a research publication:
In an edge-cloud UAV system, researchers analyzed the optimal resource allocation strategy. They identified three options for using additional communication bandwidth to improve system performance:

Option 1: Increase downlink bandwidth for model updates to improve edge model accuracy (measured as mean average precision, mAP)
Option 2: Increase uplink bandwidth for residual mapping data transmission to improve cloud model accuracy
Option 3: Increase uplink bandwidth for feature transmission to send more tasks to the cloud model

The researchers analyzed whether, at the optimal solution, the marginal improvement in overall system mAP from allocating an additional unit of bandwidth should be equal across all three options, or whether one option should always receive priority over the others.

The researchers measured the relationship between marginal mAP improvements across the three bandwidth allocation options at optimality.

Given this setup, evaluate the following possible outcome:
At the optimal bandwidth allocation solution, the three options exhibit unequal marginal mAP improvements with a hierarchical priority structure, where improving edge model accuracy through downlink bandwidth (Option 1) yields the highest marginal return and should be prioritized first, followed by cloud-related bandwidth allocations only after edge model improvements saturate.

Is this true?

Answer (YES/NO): NO